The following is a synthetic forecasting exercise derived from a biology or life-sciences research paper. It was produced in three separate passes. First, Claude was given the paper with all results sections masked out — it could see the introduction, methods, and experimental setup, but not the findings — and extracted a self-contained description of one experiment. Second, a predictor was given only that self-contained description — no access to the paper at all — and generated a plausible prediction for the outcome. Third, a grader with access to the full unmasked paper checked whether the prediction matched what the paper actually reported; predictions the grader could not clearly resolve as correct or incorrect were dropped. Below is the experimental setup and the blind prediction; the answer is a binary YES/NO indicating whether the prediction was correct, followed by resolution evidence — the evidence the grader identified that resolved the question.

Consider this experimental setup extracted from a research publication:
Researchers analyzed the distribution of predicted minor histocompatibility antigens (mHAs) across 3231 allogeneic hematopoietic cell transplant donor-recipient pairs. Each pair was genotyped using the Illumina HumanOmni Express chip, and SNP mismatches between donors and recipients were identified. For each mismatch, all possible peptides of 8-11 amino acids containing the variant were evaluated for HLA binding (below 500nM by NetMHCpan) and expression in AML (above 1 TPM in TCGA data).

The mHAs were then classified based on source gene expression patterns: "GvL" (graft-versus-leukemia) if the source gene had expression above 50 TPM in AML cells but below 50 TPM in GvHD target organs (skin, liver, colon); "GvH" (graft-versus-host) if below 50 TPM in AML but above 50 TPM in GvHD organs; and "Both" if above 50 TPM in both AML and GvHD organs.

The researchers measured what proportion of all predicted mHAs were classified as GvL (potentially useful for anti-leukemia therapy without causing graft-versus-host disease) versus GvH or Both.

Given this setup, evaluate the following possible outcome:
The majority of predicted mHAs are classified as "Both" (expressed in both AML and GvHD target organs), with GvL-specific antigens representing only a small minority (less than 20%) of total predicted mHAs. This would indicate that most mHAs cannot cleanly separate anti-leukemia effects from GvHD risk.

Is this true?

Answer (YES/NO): NO